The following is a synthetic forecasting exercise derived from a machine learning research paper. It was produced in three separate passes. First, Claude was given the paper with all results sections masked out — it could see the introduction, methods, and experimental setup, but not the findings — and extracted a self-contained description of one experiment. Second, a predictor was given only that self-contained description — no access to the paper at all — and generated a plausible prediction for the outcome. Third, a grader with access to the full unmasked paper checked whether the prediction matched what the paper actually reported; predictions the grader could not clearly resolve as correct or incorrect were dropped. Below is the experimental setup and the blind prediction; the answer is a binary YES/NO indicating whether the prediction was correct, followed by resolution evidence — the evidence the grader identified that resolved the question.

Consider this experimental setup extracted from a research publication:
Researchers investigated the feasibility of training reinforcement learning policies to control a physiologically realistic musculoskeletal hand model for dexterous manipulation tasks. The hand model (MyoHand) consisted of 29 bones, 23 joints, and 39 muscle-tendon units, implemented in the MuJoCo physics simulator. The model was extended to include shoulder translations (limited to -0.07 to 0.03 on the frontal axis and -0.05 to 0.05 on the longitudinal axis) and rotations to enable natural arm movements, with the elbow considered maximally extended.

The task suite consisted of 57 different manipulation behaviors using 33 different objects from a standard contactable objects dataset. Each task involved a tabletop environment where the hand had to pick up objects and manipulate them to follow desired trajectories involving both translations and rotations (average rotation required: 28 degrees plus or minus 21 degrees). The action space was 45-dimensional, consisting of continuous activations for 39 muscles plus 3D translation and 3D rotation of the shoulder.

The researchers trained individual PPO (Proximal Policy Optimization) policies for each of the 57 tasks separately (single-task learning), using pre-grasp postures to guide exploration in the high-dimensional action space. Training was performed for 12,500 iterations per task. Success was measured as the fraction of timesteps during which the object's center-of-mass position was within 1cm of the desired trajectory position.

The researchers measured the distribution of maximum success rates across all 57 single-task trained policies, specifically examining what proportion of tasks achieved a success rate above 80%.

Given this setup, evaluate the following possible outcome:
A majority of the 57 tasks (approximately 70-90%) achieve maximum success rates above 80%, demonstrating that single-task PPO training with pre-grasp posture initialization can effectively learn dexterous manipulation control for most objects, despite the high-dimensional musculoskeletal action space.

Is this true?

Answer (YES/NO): NO